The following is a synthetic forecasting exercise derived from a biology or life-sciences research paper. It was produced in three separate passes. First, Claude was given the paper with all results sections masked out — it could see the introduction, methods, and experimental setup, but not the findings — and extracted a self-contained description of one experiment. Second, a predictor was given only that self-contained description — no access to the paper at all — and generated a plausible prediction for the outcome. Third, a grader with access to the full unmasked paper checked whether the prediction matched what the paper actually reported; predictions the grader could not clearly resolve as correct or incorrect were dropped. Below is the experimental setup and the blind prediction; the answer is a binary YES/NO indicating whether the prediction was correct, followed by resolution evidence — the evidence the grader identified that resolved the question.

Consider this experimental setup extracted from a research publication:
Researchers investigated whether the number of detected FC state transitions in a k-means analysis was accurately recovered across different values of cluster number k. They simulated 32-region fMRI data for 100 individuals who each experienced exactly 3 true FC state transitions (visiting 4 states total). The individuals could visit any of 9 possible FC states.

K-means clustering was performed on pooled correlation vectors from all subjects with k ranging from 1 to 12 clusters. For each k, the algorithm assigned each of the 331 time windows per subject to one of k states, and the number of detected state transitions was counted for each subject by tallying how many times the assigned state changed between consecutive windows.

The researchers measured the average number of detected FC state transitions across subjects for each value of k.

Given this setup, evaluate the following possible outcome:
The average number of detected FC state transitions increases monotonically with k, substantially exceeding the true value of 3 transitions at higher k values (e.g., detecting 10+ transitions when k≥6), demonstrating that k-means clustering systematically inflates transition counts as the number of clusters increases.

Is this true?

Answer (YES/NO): NO